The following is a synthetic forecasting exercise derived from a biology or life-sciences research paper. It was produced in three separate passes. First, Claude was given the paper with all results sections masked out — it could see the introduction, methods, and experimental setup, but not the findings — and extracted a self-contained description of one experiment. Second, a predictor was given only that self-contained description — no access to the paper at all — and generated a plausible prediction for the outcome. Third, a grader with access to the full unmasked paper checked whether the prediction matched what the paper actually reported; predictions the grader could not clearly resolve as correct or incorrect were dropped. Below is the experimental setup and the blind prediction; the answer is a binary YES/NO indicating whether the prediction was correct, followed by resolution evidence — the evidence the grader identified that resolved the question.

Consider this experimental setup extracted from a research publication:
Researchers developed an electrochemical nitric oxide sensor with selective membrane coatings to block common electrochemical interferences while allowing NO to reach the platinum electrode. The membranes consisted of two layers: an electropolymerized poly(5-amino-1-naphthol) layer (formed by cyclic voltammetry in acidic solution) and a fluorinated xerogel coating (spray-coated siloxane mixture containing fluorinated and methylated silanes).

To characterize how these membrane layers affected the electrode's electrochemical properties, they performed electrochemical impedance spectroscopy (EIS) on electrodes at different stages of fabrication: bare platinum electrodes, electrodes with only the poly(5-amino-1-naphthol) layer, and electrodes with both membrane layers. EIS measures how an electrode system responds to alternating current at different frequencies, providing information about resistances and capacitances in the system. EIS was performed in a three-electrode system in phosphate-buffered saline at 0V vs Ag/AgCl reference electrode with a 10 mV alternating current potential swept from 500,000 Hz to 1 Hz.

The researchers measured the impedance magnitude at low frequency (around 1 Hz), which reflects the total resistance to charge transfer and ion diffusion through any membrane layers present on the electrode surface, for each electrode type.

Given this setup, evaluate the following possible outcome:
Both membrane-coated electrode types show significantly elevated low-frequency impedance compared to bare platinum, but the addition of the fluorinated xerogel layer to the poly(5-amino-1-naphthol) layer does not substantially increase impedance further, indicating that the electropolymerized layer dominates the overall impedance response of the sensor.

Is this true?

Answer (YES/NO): NO